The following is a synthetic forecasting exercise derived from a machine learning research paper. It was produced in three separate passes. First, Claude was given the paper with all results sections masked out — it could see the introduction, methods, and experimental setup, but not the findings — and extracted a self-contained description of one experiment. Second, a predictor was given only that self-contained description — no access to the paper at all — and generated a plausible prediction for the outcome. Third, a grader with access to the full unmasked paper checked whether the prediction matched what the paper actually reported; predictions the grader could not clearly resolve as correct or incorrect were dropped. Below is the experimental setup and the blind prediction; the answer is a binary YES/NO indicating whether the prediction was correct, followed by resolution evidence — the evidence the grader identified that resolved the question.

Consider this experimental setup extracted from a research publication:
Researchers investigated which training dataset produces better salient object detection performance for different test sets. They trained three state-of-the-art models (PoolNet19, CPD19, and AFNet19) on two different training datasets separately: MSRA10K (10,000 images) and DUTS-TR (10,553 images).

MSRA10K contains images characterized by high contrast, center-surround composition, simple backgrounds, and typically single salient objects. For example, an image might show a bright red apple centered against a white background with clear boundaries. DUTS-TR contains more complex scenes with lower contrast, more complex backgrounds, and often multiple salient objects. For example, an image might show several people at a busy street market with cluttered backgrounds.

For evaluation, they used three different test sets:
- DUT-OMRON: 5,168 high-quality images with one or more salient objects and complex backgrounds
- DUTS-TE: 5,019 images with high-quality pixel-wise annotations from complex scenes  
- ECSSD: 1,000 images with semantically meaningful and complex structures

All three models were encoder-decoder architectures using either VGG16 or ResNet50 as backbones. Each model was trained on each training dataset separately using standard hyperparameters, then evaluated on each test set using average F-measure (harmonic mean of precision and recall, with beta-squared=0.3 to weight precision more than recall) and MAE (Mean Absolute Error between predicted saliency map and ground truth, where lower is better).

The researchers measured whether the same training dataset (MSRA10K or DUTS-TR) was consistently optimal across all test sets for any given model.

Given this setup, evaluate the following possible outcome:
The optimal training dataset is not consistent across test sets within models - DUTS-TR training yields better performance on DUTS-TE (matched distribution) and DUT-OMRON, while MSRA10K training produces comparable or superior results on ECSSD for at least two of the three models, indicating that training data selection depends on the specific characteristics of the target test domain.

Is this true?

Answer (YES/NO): NO